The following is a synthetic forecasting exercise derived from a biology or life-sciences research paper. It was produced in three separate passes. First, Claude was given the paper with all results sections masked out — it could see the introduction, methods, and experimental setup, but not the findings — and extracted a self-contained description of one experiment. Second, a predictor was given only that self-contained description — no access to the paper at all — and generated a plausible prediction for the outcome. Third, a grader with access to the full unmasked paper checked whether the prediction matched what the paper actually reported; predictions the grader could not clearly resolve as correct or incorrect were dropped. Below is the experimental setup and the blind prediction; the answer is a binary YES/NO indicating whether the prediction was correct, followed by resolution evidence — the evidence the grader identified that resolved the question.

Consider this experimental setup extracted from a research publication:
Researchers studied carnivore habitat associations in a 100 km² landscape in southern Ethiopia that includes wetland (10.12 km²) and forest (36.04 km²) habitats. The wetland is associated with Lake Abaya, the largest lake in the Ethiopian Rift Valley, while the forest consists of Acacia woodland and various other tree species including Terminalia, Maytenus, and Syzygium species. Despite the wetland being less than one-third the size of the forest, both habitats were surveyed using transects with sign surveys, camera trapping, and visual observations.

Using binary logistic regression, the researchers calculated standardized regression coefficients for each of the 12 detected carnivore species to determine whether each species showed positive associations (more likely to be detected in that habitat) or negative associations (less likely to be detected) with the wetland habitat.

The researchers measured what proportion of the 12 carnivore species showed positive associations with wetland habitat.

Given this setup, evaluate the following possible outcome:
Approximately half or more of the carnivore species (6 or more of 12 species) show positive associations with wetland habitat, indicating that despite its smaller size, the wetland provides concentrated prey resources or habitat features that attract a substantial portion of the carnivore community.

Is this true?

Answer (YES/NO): YES